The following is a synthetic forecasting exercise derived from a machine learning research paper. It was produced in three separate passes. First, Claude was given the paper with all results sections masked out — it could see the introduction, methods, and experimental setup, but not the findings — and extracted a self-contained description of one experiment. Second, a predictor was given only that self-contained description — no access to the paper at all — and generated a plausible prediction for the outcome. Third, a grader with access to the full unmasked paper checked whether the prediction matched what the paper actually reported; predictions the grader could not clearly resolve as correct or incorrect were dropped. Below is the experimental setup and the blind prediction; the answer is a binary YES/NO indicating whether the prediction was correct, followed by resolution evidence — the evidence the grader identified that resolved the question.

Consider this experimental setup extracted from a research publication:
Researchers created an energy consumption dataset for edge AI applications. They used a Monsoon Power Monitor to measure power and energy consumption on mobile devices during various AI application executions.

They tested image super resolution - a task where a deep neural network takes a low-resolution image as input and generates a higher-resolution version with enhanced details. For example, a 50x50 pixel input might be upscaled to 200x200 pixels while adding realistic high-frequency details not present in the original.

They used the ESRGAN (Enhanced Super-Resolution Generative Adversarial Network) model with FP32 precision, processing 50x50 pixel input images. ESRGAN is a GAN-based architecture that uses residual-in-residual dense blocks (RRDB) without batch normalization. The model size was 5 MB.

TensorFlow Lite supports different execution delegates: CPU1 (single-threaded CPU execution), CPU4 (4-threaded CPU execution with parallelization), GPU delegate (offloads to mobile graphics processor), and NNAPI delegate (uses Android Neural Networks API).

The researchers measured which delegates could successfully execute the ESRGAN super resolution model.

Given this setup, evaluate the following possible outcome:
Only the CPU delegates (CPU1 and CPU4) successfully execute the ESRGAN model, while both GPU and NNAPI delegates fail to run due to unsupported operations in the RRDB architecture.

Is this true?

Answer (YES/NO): NO